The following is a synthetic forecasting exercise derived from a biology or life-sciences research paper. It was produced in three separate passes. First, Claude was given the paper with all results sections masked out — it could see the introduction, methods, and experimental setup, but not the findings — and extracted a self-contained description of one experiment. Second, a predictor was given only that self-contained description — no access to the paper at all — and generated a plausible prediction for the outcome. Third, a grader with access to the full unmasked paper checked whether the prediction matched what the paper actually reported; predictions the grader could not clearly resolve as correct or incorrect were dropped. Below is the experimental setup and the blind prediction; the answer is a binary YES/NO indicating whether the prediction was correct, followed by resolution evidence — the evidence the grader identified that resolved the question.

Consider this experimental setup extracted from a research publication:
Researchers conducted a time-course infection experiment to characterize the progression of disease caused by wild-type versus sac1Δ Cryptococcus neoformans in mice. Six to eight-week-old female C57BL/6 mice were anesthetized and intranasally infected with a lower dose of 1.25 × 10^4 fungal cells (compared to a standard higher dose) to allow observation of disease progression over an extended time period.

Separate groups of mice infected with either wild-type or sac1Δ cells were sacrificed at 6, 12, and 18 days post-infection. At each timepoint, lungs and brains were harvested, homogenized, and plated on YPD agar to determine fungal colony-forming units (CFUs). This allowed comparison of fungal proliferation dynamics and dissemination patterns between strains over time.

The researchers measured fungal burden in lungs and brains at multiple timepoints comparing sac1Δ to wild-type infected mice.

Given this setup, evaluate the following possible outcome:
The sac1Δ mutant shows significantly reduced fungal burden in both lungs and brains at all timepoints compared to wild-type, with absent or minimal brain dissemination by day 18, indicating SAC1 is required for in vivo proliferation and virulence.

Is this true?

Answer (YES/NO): YES